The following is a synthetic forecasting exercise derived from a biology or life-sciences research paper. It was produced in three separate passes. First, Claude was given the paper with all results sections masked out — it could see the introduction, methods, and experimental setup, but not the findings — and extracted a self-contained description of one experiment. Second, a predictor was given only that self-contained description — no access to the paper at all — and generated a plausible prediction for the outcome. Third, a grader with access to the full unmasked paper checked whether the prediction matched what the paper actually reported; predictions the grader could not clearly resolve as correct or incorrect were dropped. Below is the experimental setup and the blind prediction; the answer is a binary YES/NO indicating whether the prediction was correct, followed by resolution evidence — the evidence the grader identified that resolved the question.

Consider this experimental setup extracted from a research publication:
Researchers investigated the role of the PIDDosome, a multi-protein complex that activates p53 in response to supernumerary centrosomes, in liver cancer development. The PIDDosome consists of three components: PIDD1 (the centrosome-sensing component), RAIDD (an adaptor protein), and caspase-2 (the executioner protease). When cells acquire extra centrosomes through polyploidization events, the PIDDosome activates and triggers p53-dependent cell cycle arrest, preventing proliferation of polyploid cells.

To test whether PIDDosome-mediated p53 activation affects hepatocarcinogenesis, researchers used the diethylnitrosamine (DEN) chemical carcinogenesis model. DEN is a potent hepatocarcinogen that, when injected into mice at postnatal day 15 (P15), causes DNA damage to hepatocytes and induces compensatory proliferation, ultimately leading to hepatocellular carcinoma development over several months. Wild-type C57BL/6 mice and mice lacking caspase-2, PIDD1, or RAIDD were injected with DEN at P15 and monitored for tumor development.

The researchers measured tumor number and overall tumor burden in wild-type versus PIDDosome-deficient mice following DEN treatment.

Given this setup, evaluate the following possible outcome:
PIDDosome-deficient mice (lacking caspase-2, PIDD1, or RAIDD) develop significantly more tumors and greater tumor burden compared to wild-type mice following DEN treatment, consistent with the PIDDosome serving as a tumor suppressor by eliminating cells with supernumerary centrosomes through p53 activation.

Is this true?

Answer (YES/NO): NO